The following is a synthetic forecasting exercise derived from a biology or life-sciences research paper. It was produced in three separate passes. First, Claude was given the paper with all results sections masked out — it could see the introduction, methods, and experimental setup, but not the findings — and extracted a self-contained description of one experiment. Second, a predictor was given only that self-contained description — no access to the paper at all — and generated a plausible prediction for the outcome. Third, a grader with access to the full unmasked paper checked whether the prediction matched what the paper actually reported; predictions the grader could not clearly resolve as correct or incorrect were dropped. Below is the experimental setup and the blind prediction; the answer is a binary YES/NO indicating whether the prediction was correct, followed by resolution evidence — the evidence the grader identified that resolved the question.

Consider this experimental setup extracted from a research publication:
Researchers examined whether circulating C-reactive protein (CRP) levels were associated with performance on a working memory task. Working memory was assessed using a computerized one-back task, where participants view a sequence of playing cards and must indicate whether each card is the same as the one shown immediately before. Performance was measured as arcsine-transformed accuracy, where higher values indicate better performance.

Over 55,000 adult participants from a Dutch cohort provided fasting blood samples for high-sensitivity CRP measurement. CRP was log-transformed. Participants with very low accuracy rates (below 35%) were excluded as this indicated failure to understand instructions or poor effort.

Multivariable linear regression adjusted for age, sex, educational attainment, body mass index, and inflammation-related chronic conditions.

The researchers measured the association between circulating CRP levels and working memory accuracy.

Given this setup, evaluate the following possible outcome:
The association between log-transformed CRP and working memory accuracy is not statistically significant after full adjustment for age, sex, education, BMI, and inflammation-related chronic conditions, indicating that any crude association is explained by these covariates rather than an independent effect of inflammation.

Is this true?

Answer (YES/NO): YES